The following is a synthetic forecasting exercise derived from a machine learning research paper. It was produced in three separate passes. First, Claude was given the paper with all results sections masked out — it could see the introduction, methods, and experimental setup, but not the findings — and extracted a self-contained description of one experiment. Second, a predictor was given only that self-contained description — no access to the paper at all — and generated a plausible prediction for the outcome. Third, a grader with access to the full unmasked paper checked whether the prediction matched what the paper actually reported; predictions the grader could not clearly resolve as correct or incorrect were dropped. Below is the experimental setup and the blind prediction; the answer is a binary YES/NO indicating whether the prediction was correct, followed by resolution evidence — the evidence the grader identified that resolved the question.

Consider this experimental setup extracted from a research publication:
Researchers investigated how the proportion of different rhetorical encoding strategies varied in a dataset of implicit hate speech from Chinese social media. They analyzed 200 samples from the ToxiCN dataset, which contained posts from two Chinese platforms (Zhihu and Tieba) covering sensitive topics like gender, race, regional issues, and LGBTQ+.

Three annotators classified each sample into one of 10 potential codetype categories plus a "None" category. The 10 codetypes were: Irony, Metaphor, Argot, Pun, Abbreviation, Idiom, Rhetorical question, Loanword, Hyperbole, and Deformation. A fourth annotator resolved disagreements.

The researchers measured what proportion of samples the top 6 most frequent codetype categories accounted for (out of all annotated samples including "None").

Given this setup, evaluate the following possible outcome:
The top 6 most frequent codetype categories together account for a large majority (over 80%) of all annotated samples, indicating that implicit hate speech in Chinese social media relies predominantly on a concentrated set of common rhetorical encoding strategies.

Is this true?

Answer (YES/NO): NO